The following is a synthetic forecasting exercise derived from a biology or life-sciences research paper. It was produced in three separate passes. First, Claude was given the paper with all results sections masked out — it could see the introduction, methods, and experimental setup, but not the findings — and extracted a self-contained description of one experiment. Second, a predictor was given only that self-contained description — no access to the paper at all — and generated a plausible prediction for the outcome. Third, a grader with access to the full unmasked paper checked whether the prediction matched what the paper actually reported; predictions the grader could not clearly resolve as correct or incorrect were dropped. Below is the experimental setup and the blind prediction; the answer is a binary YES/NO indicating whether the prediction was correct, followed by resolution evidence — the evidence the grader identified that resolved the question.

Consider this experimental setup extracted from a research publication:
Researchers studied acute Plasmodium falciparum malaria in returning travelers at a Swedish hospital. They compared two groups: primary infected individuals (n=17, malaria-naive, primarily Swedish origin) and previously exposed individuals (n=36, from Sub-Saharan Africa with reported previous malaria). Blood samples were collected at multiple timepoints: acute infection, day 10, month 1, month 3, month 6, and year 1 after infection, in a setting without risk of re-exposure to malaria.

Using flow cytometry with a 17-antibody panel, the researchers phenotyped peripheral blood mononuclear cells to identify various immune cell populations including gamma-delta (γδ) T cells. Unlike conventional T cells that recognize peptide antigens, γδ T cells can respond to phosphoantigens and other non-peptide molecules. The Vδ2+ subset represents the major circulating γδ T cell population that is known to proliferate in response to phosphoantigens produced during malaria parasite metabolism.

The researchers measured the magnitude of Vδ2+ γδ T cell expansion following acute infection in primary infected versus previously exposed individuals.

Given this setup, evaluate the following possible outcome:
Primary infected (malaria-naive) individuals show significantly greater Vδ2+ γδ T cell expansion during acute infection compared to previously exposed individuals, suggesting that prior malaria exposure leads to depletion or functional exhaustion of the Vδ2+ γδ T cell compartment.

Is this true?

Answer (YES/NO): NO